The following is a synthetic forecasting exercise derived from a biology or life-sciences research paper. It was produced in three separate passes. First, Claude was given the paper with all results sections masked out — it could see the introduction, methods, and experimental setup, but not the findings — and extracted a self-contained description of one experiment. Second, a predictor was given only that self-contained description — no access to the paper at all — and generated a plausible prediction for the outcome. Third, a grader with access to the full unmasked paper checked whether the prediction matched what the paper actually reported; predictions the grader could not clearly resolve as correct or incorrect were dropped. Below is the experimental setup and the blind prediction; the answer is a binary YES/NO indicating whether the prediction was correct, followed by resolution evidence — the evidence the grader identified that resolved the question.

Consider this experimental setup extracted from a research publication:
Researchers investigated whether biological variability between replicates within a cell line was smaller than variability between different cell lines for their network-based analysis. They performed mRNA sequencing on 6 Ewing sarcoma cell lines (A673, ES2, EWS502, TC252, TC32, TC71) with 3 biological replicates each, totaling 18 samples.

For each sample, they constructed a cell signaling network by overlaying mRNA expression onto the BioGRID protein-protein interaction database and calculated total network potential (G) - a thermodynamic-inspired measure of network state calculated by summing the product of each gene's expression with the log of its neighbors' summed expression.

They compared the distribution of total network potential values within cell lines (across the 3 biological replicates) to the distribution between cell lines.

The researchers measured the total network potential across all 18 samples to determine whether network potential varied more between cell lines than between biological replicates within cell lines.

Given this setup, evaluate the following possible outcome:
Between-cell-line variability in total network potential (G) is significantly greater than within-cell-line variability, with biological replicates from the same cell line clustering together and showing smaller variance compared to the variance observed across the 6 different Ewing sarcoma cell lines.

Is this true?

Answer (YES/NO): YES